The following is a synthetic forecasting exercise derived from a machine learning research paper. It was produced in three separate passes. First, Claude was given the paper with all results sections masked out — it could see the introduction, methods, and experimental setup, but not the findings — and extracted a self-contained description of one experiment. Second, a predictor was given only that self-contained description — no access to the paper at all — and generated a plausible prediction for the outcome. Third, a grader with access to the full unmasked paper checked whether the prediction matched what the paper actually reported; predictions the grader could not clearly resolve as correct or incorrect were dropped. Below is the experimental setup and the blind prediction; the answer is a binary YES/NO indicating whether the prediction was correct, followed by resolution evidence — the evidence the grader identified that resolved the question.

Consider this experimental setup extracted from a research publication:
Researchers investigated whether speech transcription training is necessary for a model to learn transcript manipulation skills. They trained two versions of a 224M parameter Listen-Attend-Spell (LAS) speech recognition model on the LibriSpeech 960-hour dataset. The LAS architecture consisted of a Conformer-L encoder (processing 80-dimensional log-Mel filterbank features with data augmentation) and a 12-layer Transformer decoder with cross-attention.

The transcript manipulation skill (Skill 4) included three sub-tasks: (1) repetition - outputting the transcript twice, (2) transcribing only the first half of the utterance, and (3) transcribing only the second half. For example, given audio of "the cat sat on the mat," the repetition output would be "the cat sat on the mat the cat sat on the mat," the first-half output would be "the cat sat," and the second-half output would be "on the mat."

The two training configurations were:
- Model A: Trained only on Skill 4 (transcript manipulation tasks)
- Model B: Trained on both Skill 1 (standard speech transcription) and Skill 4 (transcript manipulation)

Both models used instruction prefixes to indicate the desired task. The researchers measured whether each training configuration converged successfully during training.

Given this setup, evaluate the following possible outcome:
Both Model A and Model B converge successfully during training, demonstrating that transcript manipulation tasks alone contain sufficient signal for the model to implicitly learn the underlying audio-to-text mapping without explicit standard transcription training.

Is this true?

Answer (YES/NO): NO